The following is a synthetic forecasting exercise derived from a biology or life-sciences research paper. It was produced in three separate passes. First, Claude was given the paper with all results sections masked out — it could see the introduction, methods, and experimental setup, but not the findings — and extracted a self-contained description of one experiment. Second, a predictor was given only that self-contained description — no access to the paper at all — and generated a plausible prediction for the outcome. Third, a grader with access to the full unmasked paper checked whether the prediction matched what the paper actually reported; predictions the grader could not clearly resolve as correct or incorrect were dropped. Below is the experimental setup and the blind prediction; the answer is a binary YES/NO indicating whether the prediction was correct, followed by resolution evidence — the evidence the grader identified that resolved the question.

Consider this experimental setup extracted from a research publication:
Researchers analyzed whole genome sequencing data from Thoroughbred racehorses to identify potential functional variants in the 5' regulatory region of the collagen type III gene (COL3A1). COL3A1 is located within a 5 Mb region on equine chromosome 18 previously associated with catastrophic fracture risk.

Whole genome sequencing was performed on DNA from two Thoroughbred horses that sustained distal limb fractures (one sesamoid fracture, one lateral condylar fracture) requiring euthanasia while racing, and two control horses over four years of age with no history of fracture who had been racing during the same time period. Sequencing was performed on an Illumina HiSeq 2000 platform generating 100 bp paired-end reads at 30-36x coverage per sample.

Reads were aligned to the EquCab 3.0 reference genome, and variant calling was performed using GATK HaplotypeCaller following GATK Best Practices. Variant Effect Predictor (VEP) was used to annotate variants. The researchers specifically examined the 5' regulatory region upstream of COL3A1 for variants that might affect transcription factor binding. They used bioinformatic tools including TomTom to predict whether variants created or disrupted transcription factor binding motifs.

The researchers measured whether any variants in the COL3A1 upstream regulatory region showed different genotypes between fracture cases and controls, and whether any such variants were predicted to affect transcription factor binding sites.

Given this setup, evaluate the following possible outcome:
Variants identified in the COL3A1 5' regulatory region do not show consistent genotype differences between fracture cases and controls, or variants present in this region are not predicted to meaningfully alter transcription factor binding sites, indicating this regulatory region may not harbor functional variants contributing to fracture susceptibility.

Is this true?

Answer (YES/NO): NO